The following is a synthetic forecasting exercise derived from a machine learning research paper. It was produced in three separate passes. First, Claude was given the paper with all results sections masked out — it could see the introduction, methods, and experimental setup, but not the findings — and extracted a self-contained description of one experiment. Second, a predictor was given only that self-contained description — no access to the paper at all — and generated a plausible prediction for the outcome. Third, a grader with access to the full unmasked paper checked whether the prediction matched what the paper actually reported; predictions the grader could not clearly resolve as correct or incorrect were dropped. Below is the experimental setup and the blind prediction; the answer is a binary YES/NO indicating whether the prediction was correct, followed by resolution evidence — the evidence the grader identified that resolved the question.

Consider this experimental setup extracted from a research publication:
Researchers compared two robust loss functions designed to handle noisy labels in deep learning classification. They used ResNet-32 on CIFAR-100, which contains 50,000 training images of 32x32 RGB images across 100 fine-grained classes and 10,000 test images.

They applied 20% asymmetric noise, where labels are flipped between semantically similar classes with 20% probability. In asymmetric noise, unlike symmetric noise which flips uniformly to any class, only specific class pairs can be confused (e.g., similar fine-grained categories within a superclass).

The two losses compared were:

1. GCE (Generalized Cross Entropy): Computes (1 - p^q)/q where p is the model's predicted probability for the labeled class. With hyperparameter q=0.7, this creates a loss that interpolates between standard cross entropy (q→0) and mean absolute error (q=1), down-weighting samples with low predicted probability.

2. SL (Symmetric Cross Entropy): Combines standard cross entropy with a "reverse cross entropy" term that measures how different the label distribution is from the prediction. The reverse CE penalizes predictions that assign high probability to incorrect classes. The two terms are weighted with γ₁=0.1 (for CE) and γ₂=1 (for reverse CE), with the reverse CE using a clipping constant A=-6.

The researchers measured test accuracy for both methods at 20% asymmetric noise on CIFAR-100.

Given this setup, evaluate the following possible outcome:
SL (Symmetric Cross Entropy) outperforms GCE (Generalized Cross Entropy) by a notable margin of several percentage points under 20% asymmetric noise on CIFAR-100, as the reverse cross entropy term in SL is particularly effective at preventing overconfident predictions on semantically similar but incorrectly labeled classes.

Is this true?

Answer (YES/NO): NO